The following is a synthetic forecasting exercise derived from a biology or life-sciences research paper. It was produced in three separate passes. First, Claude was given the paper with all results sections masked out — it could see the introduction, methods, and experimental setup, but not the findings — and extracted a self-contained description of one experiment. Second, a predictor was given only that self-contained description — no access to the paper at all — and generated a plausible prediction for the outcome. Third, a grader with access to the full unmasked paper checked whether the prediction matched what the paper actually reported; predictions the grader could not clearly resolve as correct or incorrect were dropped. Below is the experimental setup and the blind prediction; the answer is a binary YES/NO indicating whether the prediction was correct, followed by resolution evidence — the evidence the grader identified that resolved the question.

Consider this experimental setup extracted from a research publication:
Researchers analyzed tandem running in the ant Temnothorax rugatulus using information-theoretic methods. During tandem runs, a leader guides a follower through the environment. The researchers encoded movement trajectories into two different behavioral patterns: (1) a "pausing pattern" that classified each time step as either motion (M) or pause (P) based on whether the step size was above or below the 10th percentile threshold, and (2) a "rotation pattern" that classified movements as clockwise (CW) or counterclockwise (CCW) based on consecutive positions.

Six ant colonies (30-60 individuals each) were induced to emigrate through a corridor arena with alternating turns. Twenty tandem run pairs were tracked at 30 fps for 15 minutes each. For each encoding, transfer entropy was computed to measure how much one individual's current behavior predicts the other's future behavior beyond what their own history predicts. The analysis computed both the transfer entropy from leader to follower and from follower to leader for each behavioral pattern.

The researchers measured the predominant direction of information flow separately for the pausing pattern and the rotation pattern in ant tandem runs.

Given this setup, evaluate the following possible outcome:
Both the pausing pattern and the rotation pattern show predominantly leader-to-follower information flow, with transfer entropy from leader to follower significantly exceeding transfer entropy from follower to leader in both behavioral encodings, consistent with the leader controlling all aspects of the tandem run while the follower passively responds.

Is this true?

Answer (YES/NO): NO